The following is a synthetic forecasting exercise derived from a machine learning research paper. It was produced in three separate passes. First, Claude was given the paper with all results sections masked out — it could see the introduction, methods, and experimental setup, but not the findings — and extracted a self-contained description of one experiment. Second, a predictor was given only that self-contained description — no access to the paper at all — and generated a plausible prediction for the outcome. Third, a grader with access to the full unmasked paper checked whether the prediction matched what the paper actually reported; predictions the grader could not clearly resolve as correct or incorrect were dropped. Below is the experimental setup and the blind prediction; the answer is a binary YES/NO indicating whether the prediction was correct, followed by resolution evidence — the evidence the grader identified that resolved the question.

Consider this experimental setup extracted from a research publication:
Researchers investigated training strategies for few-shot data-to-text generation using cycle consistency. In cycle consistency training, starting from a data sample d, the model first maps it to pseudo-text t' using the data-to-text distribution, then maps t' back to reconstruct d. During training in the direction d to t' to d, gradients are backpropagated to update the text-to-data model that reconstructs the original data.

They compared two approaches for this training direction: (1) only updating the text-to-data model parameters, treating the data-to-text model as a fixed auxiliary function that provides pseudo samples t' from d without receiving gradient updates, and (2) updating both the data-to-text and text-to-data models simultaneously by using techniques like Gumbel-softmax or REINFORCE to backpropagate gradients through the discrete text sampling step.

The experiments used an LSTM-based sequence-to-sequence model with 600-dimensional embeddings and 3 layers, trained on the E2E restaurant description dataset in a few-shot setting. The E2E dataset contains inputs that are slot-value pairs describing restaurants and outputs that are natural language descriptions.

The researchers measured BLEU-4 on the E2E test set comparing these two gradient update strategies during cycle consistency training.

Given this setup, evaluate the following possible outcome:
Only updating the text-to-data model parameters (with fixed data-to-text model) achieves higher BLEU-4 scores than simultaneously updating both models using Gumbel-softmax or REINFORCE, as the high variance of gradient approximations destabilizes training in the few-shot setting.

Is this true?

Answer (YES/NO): YES